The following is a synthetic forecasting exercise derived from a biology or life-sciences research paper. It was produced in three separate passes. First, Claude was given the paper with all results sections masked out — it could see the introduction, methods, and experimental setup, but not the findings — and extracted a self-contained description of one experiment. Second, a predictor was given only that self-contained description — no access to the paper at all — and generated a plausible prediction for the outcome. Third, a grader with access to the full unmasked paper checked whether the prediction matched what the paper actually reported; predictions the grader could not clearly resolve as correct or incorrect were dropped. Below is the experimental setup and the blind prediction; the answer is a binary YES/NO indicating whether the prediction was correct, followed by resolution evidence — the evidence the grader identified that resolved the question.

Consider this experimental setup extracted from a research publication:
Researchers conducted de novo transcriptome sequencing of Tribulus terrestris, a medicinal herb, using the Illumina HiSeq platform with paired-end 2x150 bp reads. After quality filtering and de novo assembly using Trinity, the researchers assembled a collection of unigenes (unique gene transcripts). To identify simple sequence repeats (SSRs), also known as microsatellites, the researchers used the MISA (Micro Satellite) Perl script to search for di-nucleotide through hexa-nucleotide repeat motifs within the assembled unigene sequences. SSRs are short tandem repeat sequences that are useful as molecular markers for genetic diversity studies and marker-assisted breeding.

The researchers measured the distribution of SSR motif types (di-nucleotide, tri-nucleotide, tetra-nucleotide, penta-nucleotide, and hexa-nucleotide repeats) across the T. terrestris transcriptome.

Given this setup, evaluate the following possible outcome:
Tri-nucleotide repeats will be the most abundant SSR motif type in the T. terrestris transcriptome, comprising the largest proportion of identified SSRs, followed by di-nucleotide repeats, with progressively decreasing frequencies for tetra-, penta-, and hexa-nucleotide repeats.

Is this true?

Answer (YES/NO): NO